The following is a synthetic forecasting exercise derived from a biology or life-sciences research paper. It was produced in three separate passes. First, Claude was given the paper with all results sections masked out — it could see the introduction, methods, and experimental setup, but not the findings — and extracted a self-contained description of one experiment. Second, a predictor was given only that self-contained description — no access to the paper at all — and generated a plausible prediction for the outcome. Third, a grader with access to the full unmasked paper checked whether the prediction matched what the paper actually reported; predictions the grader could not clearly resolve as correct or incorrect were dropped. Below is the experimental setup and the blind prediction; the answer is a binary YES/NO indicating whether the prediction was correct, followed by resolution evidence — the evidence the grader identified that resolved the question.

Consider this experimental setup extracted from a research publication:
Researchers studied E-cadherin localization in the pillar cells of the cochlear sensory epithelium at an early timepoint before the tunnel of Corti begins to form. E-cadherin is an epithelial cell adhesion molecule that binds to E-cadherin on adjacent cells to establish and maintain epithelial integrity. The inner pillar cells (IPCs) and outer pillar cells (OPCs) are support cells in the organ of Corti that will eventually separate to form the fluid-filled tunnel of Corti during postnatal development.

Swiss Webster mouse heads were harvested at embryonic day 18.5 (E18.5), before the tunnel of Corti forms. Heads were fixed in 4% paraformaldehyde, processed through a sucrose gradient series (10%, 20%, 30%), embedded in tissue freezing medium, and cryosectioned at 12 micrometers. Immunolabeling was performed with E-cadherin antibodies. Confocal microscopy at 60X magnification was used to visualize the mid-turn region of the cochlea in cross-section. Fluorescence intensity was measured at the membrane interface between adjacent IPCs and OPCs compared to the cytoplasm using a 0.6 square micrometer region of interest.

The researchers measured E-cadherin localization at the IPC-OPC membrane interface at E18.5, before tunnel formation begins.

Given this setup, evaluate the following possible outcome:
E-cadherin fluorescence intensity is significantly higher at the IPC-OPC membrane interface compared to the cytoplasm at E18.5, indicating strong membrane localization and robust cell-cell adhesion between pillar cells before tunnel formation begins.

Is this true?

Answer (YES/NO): NO